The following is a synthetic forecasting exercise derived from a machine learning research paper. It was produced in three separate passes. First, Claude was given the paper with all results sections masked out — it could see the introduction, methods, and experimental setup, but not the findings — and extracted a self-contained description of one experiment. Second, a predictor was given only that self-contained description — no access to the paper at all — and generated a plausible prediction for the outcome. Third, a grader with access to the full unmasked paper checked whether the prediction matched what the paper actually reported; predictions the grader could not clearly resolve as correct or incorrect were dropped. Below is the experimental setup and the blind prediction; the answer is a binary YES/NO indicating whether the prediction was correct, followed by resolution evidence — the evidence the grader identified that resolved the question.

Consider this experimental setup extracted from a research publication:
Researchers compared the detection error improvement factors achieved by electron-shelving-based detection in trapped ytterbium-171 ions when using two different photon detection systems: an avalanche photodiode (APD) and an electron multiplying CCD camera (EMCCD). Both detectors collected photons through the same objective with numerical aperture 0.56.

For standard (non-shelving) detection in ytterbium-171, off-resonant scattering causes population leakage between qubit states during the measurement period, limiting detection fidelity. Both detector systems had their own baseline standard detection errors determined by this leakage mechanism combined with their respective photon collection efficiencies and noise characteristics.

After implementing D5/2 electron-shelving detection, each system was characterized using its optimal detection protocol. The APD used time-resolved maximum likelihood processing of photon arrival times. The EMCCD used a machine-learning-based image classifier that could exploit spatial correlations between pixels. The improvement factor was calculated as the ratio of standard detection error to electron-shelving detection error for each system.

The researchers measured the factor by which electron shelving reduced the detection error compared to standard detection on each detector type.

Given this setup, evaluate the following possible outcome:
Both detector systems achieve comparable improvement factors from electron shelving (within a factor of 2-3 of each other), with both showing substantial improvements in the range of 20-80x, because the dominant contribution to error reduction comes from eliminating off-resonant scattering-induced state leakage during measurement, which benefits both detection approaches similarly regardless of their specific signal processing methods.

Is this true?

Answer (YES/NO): NO